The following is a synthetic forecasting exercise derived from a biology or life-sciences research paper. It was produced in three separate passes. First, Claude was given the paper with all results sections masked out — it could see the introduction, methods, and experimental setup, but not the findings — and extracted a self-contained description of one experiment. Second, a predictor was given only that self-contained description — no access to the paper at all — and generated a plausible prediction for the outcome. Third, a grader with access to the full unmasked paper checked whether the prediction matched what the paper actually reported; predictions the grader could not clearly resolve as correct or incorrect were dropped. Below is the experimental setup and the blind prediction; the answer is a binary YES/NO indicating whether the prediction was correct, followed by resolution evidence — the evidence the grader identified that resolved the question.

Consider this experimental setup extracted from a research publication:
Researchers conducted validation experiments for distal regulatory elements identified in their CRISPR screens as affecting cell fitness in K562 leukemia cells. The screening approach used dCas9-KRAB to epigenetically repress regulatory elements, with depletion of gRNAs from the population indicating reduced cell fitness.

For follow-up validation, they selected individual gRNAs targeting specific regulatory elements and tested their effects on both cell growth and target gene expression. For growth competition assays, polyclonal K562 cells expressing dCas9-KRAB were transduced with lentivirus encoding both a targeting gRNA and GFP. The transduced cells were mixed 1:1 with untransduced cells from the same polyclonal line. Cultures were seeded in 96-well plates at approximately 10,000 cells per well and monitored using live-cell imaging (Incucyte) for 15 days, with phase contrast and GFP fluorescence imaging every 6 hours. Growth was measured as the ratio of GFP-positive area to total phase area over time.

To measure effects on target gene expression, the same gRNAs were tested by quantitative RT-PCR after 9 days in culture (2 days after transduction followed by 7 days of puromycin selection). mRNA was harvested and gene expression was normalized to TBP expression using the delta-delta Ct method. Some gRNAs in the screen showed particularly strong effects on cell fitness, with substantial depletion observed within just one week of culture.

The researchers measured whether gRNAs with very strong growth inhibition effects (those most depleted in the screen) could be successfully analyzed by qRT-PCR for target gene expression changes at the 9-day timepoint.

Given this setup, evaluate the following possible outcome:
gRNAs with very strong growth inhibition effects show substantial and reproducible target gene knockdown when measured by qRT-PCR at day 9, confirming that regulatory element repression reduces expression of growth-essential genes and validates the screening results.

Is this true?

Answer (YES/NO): NO